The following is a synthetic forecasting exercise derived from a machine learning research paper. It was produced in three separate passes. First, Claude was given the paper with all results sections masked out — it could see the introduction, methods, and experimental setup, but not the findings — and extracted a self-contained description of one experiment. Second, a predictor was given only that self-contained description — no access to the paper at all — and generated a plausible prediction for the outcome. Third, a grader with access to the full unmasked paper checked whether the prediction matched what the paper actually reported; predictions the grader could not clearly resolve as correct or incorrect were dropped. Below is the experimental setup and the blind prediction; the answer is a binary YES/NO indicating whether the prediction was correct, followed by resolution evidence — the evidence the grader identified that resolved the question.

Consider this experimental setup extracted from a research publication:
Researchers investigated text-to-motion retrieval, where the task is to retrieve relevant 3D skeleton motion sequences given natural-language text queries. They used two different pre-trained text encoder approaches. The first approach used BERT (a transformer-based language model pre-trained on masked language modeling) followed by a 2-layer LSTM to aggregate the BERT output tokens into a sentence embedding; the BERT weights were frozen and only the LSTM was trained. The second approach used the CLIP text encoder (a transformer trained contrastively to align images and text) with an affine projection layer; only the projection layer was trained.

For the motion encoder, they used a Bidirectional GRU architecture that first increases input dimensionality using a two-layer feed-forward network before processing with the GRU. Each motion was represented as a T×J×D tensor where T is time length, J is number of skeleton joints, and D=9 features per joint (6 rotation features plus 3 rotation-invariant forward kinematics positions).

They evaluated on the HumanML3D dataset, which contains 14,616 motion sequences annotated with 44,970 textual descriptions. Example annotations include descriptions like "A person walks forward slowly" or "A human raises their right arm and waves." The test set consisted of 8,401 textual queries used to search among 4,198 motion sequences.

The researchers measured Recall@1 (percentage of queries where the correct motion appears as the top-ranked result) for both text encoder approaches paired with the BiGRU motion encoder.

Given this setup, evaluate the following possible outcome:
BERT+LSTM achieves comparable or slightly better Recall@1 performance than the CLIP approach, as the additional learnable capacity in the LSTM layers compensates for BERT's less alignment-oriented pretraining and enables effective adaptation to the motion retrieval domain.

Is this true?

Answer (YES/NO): NO